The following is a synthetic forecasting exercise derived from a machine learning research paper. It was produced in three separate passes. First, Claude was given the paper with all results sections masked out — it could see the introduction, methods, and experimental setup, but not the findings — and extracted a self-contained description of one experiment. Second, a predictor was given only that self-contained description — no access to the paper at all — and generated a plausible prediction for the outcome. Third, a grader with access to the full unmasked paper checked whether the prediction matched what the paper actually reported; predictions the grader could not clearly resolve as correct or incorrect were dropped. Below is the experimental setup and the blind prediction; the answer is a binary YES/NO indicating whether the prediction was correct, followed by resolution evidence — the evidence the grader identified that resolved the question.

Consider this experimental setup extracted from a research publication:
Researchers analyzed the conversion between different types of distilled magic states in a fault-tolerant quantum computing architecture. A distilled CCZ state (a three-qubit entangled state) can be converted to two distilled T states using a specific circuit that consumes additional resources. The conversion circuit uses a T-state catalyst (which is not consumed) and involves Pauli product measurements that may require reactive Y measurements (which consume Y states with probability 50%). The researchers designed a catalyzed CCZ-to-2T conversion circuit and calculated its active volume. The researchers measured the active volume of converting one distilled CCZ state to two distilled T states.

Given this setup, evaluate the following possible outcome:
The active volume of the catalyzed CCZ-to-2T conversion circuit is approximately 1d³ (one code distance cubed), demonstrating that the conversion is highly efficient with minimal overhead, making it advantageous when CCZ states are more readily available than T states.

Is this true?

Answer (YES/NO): NO